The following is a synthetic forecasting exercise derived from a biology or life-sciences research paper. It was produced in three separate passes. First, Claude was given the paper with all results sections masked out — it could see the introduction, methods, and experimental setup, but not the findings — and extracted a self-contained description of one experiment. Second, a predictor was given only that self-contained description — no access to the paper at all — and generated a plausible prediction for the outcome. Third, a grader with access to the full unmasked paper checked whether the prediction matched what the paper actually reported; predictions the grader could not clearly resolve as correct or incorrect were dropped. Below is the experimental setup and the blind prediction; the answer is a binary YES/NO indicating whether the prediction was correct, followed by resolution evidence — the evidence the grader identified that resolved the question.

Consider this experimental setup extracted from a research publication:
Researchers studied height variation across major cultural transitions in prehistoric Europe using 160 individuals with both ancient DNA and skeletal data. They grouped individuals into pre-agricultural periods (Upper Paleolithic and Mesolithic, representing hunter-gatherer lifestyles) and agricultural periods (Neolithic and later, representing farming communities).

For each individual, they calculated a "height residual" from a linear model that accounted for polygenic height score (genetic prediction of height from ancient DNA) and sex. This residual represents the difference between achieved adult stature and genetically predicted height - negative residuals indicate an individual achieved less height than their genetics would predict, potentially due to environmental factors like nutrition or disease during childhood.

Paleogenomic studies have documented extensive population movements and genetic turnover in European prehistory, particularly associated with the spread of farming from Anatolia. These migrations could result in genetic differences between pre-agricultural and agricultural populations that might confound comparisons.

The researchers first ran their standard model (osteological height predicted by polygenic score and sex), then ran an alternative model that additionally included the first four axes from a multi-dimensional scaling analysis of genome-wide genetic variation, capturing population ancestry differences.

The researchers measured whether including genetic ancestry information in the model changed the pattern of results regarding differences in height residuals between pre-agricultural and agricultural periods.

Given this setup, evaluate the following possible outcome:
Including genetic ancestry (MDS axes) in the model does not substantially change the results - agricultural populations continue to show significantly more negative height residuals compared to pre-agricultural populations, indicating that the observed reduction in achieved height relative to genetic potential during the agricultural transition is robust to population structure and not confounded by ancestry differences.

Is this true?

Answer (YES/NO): NO